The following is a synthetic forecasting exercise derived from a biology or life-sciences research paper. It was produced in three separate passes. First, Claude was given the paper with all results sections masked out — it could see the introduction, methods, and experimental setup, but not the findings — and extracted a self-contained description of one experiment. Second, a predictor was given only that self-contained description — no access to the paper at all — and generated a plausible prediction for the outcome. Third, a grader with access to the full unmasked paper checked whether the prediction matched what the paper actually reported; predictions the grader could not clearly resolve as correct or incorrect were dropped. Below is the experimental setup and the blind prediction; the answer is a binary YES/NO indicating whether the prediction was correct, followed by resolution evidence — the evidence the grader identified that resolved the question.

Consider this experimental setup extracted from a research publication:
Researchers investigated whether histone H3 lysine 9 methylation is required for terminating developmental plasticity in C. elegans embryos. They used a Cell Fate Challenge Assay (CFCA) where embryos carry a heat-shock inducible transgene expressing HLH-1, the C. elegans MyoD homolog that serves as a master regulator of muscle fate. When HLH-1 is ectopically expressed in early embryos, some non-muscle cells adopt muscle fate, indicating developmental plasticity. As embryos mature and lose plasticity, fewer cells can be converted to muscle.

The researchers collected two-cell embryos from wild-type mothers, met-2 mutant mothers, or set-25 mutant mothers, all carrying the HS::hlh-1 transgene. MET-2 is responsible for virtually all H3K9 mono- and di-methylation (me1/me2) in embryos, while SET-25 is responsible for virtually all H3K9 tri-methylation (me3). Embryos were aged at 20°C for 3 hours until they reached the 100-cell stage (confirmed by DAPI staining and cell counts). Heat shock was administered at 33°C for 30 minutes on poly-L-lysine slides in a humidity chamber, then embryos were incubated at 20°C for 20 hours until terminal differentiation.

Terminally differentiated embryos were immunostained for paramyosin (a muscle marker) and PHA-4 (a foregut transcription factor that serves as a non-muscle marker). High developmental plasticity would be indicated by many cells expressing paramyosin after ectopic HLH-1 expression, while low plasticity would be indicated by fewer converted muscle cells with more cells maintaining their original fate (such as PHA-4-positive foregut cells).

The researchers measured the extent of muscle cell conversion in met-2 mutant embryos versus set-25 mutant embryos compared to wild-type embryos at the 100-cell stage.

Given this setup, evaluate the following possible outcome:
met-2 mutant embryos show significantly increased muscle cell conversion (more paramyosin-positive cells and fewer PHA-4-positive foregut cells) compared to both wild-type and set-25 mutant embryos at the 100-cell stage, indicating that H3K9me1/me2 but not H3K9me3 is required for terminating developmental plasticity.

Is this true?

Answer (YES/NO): YES